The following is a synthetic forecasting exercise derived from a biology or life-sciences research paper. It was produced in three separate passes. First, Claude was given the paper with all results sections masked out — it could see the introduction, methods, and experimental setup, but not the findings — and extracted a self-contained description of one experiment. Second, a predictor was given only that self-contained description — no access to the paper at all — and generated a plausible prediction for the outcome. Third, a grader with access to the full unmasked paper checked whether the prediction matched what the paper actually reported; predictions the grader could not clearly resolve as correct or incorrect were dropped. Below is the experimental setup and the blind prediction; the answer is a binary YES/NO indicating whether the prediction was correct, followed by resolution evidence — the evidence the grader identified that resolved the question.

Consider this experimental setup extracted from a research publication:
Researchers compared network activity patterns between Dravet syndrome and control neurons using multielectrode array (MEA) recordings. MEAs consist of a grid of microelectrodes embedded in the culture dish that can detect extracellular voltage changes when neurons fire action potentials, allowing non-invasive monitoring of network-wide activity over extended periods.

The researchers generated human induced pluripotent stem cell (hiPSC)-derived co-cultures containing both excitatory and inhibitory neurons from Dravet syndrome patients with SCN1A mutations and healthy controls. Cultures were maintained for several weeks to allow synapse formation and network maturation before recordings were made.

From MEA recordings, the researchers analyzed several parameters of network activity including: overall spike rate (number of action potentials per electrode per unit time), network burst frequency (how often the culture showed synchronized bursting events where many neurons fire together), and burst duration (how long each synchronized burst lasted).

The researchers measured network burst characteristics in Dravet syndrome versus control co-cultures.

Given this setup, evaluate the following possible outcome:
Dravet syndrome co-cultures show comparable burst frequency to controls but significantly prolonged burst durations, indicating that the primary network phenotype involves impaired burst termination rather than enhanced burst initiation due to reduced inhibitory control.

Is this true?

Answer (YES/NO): NO